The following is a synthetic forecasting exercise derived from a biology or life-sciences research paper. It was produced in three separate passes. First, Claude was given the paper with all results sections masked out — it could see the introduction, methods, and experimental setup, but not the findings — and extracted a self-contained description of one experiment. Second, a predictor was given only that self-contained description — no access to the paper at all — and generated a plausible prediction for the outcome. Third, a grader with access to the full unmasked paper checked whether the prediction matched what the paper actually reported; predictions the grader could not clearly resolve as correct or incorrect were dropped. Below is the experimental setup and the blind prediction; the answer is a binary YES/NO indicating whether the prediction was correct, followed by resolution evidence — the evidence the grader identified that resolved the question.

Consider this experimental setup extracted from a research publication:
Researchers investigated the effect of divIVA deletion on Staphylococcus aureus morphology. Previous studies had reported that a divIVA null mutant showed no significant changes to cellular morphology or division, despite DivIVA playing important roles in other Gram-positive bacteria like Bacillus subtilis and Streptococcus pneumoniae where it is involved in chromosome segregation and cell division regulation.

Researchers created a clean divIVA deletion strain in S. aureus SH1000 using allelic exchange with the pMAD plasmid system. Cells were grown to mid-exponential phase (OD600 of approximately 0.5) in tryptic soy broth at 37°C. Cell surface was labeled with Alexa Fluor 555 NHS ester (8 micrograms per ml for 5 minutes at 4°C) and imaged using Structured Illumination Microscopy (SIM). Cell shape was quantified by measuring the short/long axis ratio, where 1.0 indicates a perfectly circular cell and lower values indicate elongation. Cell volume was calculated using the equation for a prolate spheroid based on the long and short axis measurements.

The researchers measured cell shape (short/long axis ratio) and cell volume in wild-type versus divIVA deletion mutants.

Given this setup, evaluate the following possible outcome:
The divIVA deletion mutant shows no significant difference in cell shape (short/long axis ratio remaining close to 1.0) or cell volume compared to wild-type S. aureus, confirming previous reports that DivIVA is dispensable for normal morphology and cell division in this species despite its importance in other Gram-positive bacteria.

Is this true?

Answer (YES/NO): YES